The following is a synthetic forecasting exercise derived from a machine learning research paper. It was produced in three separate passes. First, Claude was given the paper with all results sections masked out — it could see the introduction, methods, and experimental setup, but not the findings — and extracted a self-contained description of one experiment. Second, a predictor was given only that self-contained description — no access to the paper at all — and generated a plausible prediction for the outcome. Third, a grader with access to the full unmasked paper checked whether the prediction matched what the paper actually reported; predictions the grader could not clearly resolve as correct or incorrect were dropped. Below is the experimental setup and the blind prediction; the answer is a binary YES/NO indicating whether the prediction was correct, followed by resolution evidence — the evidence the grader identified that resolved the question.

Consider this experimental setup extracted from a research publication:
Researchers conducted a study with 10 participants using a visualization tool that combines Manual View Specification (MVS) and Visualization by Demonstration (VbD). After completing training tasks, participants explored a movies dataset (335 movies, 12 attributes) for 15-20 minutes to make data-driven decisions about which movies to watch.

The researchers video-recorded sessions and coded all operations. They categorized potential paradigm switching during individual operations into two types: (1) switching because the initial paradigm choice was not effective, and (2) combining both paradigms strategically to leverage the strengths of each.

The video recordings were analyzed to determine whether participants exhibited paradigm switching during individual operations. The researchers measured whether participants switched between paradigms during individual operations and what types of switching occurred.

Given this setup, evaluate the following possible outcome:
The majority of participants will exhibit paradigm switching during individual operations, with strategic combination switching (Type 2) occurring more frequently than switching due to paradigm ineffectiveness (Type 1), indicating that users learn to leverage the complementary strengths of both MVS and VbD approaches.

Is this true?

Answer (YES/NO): YES